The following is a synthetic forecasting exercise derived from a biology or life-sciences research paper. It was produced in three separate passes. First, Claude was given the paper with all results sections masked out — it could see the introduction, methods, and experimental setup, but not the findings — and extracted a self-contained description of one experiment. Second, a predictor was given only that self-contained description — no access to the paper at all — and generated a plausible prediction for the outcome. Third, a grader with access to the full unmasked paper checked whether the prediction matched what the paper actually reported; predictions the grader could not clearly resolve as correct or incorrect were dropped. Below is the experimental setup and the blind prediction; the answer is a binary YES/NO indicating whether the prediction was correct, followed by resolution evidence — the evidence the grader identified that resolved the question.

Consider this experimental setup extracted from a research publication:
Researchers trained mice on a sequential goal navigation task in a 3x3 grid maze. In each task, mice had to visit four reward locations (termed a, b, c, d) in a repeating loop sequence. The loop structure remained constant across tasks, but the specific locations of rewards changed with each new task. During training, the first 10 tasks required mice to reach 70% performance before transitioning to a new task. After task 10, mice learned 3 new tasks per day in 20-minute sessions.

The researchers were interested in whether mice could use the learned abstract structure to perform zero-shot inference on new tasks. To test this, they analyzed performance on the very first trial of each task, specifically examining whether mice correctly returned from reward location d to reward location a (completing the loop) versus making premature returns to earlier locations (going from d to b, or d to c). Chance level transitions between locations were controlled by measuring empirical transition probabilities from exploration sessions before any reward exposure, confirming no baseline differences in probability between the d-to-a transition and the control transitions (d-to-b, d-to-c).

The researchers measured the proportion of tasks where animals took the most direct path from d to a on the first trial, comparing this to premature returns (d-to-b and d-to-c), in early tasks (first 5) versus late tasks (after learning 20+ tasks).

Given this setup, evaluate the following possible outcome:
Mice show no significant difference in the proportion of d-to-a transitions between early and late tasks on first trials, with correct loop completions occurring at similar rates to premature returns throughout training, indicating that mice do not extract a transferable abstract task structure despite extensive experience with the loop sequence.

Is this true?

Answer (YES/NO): NO